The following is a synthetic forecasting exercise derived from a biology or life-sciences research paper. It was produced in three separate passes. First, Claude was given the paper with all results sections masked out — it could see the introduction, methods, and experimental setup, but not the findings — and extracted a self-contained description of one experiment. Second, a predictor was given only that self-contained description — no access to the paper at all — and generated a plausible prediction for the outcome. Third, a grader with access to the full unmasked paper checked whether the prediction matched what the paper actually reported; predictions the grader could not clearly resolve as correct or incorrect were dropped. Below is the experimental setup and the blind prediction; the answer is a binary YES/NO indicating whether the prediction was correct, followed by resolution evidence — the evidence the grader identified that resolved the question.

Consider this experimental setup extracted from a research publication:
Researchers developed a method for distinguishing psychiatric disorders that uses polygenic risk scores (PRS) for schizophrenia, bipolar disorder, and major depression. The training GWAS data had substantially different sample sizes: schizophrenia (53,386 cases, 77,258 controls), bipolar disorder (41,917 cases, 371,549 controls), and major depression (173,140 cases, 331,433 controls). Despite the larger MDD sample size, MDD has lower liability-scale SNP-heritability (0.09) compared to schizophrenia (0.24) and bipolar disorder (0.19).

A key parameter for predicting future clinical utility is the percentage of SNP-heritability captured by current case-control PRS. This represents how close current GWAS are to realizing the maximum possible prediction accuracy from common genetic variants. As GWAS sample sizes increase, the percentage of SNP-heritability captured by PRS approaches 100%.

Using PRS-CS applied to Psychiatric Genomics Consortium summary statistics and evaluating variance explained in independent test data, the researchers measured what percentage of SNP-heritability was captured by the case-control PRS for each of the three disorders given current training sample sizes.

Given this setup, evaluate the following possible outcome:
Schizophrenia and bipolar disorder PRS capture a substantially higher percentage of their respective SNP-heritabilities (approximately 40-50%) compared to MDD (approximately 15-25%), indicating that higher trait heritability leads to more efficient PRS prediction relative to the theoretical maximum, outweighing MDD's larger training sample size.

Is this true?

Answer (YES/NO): NO